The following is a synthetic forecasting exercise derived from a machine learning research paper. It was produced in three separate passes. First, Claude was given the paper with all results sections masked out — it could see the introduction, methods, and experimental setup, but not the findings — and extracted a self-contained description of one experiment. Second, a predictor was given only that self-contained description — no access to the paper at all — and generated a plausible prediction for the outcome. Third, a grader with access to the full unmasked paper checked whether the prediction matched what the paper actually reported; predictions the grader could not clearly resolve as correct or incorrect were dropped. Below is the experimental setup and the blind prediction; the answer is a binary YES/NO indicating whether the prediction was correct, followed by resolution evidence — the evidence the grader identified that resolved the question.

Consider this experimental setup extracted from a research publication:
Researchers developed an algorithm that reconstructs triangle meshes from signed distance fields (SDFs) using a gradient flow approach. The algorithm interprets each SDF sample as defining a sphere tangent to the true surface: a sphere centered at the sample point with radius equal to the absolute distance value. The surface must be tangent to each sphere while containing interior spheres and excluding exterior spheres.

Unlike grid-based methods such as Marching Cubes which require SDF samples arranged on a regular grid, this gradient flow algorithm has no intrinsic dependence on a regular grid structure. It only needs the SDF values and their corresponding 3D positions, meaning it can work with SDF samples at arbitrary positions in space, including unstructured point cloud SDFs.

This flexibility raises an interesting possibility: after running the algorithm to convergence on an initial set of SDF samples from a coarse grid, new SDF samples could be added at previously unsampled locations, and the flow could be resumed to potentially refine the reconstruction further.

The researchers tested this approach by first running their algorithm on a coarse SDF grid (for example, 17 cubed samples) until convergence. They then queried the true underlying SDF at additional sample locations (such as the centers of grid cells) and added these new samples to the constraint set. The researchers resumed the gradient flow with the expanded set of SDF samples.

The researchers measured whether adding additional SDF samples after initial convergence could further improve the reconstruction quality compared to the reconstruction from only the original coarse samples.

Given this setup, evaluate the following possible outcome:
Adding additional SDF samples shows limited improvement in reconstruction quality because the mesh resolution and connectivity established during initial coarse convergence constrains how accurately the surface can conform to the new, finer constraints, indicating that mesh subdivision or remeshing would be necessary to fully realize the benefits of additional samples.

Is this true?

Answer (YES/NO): NO